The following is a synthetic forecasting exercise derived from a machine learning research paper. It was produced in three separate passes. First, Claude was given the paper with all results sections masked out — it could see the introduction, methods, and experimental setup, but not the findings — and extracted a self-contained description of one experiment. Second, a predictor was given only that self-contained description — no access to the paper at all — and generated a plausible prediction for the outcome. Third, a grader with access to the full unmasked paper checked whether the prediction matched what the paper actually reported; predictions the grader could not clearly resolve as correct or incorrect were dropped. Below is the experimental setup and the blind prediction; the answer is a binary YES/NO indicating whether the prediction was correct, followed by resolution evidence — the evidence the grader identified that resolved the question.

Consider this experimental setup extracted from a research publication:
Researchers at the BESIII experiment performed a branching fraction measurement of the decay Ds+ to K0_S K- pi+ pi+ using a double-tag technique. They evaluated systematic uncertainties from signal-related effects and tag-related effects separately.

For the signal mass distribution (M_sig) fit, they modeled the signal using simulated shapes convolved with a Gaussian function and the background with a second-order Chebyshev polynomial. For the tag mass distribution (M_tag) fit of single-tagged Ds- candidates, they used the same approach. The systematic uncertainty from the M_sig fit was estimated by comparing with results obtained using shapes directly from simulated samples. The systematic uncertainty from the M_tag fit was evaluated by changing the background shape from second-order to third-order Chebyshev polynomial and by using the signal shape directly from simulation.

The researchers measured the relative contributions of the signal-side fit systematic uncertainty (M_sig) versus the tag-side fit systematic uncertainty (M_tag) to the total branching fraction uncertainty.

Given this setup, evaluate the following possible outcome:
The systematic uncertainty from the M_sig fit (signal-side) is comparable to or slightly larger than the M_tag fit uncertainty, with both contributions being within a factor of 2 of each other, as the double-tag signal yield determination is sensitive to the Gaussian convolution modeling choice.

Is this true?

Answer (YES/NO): NO